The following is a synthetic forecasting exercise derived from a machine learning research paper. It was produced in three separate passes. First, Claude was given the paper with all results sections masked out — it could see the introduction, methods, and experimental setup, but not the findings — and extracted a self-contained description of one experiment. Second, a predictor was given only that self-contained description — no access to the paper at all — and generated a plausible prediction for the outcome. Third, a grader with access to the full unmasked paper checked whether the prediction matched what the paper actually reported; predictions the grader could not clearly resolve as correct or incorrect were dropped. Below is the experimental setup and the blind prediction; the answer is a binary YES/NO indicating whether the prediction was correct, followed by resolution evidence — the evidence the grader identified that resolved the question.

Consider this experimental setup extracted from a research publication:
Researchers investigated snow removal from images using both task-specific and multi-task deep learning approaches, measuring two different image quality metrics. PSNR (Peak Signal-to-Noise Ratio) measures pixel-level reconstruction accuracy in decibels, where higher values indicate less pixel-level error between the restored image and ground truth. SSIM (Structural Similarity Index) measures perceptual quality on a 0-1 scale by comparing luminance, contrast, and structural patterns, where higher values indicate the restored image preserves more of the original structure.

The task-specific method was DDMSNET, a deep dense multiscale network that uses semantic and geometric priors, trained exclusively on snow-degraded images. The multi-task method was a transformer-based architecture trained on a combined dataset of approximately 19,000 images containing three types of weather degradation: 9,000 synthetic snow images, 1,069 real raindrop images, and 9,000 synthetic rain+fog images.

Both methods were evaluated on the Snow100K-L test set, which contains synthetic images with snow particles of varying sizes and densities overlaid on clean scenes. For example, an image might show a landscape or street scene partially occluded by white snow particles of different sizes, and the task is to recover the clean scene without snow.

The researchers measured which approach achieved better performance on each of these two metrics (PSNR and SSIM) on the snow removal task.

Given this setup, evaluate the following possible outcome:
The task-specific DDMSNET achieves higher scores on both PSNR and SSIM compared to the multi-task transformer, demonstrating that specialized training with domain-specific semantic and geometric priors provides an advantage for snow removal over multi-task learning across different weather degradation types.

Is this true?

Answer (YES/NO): NO